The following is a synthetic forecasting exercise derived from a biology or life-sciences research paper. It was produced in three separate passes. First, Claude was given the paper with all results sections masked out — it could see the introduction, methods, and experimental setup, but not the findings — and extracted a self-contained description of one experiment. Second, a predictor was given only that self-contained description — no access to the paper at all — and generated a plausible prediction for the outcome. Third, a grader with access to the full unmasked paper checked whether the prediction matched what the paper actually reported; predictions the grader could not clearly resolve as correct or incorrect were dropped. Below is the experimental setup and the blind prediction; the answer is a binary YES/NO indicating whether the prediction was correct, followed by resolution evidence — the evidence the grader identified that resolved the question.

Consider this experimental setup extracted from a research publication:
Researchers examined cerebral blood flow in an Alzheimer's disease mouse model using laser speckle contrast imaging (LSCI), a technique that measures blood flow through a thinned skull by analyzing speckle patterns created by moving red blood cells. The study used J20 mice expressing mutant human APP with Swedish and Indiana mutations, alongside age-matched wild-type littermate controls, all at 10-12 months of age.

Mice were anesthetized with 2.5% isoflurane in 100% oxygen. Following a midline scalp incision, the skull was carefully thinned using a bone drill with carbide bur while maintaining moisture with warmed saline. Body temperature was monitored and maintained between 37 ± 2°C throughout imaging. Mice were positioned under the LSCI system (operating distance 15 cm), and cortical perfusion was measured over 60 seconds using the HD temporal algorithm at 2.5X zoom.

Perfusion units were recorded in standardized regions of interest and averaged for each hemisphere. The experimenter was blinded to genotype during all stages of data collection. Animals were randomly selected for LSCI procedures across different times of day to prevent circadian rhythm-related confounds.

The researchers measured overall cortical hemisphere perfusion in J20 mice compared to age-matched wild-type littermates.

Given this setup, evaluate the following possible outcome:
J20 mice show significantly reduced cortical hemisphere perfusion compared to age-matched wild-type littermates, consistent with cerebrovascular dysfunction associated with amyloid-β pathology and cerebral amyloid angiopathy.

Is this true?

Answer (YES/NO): YES